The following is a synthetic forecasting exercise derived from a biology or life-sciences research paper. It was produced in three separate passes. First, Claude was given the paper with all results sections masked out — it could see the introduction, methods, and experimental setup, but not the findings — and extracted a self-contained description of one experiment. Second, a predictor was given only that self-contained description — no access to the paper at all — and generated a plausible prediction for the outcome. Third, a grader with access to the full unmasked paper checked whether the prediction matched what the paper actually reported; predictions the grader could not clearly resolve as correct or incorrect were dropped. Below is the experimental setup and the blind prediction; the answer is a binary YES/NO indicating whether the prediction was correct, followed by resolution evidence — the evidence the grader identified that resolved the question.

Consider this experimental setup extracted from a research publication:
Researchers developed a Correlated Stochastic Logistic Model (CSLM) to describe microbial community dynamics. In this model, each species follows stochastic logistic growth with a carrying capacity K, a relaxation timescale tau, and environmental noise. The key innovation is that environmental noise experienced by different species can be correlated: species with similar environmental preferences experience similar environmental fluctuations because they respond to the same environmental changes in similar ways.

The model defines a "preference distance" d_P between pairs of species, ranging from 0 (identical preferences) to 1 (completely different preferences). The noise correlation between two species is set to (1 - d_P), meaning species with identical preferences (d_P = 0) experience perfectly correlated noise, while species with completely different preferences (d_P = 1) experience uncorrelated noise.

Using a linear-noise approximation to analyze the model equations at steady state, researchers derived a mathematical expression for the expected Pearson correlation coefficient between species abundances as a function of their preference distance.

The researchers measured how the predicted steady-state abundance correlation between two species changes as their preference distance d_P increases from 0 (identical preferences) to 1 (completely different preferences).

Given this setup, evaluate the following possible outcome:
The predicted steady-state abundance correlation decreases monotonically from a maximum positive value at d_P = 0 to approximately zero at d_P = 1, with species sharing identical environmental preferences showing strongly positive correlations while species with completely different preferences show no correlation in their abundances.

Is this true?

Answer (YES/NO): YES